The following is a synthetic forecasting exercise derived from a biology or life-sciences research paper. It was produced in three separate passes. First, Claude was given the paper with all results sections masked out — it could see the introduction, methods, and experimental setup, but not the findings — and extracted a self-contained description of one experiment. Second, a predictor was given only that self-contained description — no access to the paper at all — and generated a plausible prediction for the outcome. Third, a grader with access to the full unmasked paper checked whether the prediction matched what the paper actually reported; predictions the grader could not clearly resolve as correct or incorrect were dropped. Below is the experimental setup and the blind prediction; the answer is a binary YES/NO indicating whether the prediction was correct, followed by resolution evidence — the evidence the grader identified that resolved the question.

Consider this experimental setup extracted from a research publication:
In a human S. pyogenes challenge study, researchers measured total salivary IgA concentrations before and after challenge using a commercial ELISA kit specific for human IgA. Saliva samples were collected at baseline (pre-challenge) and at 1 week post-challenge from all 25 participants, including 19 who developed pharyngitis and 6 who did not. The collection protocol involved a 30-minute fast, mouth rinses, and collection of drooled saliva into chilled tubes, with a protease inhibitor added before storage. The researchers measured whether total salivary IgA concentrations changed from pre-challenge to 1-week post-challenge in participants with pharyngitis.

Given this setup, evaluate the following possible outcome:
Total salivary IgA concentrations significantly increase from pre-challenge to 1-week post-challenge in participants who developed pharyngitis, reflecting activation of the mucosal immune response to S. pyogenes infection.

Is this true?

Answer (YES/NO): NO